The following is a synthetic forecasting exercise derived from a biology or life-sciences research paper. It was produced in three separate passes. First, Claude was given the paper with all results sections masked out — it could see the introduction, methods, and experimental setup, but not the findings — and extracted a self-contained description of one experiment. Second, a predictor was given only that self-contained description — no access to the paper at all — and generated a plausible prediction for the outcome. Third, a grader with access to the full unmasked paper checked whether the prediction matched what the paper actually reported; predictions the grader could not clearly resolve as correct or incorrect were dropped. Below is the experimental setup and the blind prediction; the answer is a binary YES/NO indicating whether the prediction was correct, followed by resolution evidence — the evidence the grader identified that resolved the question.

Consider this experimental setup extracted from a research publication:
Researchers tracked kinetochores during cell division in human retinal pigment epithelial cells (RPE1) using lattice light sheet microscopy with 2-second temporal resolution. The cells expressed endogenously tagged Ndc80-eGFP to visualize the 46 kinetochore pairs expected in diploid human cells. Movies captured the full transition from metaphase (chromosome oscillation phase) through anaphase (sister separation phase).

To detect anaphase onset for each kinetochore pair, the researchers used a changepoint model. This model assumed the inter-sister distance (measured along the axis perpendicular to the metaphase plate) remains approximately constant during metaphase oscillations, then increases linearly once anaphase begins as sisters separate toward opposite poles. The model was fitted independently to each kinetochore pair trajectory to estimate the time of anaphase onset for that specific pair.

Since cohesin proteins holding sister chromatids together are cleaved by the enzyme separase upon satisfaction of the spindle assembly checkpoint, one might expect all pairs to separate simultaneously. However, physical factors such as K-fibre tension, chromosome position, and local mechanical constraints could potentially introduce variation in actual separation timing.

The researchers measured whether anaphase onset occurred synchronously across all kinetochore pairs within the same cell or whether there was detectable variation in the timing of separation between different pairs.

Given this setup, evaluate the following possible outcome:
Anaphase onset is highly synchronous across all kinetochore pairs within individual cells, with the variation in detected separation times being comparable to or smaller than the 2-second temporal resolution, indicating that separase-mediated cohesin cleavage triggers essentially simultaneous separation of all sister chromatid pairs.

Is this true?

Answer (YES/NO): NO